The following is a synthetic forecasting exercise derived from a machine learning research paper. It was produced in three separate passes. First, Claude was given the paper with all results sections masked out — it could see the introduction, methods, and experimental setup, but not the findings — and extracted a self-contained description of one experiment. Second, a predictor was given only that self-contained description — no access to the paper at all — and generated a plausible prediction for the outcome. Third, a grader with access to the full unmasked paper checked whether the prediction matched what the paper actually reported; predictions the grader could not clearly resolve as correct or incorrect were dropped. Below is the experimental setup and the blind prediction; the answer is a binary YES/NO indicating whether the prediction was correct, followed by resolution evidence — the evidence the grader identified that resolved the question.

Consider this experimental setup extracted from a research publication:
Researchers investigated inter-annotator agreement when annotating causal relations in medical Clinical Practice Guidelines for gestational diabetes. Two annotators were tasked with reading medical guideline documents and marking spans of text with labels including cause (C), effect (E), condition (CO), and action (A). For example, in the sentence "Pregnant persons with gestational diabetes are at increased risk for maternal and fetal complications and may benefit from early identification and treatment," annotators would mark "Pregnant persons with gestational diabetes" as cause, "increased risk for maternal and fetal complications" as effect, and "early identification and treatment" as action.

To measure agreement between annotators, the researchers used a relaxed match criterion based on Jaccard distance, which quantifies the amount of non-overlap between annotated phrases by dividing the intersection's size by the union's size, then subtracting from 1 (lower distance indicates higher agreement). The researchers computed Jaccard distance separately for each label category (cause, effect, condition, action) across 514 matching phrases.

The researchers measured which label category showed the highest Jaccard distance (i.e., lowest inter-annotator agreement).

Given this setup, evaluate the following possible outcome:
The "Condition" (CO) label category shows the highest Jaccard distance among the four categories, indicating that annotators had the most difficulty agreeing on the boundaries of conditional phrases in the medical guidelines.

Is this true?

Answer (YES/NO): NO